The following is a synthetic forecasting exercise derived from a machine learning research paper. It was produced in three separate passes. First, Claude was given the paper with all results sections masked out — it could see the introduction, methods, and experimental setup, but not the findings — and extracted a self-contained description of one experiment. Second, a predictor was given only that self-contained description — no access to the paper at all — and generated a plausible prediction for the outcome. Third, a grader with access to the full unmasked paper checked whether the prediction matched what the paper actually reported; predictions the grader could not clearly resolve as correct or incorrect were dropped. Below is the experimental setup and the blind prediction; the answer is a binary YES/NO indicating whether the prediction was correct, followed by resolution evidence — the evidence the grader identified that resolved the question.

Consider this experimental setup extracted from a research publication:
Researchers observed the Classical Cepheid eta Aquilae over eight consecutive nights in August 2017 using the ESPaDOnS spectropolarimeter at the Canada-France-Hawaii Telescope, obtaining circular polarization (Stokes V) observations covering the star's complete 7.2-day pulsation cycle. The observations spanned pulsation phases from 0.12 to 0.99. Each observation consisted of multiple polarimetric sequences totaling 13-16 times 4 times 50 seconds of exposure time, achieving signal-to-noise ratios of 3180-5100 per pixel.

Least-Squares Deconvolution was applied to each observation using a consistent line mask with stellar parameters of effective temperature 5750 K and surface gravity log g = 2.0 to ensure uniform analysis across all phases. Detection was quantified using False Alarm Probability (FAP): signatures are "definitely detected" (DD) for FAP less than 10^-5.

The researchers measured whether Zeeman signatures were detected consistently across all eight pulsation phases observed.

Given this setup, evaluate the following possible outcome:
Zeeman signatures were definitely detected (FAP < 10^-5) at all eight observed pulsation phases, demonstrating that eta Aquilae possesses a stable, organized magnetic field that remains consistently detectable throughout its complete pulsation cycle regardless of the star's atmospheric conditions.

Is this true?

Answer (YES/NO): YES